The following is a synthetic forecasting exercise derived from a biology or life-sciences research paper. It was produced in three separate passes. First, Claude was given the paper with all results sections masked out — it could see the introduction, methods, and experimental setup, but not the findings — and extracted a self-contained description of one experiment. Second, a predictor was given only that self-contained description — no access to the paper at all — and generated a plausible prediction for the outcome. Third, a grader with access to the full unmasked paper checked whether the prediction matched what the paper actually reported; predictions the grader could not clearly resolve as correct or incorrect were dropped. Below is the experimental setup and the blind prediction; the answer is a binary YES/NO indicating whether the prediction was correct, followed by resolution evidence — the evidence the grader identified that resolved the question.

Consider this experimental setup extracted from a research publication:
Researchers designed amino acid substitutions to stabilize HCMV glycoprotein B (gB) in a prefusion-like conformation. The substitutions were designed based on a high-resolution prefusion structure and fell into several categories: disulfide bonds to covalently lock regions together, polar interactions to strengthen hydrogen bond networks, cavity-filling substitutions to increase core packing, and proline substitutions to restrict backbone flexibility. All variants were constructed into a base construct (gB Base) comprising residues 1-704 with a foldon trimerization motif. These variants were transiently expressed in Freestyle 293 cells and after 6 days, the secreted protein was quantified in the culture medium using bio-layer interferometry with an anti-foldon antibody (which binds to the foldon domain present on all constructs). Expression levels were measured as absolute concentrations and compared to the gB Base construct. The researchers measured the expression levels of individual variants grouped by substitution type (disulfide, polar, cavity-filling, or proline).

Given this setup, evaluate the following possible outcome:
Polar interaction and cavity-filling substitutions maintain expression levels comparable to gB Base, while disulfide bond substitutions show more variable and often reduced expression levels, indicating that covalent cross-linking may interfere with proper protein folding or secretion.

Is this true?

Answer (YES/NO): NO